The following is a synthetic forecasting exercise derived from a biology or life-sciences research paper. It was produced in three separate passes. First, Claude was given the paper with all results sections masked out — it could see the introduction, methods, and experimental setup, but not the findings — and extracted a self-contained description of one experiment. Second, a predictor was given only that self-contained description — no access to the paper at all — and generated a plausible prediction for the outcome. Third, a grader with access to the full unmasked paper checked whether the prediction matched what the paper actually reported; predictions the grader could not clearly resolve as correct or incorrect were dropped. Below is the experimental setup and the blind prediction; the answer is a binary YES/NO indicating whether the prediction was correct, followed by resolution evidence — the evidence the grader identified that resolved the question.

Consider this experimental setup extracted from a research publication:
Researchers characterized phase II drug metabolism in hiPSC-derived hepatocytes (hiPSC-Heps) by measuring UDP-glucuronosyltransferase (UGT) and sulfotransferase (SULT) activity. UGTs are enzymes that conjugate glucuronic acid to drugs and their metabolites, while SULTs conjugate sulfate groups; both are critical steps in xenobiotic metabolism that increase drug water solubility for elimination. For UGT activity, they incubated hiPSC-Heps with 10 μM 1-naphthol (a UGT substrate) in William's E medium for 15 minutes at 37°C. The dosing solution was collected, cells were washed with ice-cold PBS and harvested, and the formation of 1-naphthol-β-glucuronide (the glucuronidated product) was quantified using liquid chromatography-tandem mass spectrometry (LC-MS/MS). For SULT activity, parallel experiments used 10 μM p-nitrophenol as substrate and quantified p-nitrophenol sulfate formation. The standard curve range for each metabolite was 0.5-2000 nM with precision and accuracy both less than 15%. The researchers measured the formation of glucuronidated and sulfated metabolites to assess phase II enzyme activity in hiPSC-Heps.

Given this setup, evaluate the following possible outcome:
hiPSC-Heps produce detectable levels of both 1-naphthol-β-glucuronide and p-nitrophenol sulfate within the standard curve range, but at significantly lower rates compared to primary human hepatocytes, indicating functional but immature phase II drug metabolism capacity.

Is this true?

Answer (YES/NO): YES